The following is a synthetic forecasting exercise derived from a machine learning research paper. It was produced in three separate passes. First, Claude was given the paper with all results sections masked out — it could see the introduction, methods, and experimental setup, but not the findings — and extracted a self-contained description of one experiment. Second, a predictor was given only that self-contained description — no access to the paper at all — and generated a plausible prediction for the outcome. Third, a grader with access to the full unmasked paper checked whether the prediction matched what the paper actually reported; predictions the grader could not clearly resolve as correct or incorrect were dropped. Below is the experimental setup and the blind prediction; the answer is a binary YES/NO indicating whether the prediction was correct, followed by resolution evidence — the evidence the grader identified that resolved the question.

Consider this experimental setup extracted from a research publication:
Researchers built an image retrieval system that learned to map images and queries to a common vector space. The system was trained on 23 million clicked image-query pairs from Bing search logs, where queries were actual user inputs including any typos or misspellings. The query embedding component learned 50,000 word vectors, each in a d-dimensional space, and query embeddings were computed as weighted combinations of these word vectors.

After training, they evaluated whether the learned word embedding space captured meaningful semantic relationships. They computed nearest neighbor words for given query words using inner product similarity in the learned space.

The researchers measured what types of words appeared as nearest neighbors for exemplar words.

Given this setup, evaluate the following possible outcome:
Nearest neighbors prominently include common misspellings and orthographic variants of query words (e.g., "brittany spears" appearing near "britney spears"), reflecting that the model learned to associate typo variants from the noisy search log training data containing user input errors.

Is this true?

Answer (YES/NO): NO